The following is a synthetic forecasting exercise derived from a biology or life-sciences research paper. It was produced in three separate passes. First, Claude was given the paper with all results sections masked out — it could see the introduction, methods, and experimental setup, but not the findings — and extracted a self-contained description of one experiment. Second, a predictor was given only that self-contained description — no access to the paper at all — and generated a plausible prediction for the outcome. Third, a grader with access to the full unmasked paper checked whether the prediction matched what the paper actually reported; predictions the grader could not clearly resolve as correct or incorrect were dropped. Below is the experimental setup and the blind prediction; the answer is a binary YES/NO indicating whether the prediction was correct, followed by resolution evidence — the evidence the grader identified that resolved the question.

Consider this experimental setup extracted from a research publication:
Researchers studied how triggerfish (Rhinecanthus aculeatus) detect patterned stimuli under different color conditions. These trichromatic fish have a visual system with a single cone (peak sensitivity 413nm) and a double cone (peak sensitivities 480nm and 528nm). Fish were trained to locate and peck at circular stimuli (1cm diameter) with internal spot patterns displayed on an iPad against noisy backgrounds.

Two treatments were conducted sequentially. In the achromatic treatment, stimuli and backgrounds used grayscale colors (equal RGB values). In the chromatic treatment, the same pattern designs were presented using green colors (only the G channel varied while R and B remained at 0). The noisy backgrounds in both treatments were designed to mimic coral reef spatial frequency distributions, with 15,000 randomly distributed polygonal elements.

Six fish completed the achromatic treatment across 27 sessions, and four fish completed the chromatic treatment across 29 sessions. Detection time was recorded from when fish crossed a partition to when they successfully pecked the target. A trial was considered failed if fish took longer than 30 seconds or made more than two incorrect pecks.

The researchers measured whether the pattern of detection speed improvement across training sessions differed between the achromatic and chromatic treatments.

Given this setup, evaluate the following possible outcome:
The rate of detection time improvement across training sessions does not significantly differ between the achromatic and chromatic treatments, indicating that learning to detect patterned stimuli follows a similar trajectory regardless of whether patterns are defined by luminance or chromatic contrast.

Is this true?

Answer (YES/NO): NO